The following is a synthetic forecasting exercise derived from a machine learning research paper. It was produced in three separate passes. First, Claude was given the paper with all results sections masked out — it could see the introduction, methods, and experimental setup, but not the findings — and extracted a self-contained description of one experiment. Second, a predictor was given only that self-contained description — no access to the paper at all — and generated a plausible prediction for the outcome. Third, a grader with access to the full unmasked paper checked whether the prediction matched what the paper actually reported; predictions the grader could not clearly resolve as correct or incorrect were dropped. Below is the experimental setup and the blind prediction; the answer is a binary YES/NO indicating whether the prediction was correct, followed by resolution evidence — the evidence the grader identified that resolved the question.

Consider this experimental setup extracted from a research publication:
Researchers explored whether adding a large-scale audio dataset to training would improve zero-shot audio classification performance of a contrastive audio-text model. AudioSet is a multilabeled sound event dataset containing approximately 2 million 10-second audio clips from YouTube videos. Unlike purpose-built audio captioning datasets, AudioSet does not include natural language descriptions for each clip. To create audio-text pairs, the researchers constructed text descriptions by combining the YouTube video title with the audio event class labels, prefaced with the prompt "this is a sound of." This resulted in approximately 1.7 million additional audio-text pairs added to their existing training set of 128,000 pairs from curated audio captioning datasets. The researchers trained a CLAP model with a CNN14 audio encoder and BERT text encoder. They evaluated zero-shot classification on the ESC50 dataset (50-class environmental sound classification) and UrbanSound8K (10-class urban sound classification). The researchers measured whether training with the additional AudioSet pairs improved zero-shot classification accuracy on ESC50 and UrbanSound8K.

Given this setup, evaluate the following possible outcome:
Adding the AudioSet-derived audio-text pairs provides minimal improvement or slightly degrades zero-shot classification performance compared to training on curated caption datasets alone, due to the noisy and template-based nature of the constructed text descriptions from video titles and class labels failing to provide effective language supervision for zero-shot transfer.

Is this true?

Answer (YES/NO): NO